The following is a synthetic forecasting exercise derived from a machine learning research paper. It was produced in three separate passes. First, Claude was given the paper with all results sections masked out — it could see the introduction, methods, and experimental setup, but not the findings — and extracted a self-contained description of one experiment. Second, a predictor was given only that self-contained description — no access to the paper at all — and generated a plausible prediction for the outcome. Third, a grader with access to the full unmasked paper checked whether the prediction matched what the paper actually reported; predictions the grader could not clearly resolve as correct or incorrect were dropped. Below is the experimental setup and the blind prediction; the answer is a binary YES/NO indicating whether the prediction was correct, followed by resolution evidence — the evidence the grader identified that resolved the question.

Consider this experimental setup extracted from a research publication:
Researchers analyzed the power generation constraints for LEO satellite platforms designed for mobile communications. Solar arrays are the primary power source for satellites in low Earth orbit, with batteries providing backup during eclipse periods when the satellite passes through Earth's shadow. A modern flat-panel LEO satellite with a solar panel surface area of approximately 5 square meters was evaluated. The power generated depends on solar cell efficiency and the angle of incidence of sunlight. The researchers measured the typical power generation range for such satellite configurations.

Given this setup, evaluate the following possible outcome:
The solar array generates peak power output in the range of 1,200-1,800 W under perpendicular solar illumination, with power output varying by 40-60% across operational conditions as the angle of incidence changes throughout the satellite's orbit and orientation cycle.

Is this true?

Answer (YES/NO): NO